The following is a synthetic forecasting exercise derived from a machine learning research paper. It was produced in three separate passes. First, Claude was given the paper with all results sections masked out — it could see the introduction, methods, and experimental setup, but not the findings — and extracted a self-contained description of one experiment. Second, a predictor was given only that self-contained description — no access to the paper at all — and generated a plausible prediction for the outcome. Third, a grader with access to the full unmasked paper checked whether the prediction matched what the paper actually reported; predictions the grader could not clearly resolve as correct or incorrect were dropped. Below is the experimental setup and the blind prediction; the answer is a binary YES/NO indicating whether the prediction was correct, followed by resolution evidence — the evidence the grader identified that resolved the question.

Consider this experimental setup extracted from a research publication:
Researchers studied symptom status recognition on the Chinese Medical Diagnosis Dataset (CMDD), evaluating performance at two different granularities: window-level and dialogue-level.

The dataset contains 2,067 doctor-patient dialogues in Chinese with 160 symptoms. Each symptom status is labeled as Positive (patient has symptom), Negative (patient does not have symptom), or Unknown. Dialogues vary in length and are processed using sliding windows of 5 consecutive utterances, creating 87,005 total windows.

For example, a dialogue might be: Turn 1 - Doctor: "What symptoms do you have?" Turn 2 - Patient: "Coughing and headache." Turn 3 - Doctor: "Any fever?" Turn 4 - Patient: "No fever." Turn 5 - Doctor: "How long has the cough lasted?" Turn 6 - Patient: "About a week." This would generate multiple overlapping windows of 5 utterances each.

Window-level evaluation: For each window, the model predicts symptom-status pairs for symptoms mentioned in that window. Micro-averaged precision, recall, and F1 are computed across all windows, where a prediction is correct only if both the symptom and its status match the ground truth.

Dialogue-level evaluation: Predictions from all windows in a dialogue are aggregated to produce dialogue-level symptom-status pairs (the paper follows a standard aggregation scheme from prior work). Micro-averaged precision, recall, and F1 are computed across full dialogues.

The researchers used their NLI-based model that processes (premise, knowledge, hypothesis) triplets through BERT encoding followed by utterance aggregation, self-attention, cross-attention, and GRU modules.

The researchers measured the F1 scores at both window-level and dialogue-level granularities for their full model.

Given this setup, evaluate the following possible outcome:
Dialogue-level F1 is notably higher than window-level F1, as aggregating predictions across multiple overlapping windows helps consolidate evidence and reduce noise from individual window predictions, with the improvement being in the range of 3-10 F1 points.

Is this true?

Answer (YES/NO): NO